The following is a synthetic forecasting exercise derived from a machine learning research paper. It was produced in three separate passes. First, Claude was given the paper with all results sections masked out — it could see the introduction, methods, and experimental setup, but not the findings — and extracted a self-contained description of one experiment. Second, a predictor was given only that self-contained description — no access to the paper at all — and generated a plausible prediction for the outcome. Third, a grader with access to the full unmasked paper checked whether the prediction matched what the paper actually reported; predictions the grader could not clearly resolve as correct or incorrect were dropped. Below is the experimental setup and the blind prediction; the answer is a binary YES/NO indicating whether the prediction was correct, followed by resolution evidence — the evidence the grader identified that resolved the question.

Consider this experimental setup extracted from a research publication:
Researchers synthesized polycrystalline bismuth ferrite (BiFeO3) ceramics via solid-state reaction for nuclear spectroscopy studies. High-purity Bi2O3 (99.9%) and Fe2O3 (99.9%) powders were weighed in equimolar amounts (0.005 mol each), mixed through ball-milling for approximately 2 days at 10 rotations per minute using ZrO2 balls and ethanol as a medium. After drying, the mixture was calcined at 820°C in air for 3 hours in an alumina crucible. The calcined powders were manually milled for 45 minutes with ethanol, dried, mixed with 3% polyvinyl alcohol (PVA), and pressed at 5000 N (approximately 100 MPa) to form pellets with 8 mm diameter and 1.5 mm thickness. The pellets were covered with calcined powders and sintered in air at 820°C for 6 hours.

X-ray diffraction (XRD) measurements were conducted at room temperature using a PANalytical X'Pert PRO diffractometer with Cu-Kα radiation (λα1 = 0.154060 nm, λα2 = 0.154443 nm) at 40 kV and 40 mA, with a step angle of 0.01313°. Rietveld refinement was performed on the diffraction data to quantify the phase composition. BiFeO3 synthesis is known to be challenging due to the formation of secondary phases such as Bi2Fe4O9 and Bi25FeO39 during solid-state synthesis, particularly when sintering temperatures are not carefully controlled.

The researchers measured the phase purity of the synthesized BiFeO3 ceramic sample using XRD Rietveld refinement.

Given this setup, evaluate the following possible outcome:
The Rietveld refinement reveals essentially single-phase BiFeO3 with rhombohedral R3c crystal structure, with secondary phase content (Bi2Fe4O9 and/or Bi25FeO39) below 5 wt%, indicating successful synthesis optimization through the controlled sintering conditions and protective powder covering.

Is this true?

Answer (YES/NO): NO